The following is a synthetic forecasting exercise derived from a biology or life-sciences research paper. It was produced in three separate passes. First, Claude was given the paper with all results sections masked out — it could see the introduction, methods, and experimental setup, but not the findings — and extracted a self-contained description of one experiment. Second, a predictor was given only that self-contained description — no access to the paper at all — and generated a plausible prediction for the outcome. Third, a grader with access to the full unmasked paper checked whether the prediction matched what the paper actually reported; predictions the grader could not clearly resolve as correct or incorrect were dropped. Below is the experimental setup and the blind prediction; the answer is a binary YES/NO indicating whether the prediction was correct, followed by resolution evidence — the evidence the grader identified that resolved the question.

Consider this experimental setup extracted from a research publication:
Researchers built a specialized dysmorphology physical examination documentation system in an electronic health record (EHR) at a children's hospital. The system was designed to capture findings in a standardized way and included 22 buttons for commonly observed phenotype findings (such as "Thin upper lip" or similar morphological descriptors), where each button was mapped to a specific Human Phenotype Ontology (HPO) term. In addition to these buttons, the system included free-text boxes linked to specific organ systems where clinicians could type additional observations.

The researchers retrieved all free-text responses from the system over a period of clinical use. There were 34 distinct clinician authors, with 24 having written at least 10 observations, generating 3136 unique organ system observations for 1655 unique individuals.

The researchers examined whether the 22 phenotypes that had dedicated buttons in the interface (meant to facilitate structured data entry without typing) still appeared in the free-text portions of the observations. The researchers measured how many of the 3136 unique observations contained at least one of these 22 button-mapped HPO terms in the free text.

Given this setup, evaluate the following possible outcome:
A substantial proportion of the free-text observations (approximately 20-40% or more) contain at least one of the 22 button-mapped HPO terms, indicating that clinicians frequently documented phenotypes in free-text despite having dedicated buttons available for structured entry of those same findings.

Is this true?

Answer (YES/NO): NO